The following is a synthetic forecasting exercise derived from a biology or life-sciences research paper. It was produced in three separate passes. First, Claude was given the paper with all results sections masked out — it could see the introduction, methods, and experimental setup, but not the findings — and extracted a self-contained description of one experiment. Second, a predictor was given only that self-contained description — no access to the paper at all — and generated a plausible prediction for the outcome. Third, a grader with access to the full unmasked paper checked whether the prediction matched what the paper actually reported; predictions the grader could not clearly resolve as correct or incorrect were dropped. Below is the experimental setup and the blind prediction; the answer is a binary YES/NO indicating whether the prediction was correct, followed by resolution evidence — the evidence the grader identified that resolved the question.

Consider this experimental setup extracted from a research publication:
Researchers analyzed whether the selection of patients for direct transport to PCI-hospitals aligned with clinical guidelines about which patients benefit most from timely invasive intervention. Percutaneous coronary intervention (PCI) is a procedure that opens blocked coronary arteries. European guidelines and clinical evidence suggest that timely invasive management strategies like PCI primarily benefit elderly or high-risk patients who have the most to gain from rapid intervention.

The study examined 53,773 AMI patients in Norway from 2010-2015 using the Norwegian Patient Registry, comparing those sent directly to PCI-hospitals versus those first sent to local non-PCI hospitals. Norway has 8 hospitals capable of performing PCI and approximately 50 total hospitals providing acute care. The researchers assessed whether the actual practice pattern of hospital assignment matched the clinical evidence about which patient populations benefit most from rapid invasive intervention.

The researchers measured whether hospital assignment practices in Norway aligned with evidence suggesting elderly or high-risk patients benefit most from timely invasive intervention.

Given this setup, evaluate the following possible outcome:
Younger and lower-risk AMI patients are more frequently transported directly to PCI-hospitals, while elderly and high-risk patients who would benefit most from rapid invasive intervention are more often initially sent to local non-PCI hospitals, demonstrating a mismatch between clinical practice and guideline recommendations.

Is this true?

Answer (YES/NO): YES